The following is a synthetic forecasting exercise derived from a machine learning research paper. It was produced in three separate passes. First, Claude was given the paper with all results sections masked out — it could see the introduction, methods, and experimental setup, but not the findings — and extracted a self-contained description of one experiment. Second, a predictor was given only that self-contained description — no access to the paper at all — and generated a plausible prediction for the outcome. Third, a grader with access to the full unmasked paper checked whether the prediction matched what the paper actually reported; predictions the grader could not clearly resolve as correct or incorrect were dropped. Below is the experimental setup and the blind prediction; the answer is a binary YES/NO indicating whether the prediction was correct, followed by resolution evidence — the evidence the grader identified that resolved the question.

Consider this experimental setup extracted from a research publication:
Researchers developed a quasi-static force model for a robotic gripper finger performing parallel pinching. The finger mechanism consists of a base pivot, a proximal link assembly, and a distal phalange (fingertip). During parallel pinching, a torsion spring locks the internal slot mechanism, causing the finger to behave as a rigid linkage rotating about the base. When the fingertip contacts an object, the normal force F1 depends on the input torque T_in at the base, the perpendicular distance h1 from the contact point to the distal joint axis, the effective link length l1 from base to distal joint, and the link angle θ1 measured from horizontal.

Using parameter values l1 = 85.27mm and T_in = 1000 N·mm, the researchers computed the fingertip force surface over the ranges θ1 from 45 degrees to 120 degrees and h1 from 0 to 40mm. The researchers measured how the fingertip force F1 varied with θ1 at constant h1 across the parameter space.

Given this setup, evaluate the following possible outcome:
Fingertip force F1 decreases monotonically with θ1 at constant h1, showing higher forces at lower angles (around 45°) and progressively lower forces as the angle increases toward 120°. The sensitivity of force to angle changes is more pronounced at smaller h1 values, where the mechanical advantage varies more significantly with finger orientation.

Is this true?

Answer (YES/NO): NO